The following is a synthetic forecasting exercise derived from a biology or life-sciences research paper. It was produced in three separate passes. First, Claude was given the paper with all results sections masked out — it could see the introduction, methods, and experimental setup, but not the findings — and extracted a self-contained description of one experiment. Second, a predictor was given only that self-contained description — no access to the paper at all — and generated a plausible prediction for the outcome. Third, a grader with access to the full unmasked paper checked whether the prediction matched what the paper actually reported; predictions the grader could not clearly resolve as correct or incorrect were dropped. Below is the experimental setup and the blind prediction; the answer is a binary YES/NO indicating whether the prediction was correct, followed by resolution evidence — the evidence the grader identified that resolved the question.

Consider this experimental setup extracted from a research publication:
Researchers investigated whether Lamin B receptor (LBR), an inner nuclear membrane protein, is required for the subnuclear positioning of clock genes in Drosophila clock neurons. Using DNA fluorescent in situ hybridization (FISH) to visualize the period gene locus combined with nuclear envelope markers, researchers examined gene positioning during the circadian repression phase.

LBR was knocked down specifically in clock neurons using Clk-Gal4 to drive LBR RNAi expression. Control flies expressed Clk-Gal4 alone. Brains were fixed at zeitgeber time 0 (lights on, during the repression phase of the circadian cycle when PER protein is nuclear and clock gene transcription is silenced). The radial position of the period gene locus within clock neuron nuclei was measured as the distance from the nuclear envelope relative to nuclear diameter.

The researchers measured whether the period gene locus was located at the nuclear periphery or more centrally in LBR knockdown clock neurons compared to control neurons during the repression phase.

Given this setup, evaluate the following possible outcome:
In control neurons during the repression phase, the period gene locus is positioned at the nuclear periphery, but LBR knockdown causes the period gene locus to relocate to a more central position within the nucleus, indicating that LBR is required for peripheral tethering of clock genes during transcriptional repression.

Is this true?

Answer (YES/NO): YES